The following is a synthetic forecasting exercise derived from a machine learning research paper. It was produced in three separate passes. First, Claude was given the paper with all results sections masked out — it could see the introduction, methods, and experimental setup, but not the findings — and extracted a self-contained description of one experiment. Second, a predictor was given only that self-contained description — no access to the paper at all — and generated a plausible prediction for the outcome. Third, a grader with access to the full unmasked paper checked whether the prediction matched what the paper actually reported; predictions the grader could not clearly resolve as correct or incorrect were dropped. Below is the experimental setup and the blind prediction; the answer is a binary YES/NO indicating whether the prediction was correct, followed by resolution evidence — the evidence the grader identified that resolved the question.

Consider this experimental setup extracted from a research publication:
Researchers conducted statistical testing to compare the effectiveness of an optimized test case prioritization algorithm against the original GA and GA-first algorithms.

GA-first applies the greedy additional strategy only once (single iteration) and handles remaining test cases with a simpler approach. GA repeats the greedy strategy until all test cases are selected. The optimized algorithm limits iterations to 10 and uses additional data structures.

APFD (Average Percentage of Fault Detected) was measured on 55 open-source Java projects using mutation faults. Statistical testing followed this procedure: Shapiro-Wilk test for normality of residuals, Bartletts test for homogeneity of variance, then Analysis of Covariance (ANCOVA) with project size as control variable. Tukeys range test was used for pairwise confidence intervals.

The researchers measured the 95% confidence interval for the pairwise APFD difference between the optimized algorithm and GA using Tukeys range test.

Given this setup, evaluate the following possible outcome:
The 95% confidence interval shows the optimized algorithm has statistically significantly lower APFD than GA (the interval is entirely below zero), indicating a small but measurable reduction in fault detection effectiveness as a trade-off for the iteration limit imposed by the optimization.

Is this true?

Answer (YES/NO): NO